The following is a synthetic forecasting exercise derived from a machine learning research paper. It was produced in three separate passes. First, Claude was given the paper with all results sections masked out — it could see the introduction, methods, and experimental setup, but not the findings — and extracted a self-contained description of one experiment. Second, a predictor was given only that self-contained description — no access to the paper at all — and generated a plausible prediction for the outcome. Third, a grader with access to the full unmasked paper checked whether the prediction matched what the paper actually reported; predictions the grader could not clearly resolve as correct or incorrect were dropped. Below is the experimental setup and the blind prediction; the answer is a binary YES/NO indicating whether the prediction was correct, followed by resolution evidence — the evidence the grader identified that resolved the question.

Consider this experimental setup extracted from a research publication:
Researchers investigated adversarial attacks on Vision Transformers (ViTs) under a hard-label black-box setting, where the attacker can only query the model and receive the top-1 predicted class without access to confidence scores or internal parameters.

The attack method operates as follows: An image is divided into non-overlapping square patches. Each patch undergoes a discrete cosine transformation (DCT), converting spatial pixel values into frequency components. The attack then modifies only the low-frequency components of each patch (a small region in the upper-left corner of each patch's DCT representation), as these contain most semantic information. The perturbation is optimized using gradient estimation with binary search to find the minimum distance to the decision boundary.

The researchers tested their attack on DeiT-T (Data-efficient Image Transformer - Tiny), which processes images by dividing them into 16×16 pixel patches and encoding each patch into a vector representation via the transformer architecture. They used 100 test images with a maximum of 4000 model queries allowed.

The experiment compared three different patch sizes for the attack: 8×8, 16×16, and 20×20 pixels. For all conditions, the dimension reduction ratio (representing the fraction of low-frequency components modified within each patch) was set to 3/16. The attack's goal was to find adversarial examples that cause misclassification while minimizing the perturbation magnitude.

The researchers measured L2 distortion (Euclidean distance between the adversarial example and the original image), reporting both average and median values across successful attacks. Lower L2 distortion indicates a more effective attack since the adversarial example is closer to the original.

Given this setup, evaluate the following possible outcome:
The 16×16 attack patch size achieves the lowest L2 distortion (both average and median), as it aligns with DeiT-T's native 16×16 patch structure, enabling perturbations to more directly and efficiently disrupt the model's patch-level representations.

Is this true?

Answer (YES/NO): YES